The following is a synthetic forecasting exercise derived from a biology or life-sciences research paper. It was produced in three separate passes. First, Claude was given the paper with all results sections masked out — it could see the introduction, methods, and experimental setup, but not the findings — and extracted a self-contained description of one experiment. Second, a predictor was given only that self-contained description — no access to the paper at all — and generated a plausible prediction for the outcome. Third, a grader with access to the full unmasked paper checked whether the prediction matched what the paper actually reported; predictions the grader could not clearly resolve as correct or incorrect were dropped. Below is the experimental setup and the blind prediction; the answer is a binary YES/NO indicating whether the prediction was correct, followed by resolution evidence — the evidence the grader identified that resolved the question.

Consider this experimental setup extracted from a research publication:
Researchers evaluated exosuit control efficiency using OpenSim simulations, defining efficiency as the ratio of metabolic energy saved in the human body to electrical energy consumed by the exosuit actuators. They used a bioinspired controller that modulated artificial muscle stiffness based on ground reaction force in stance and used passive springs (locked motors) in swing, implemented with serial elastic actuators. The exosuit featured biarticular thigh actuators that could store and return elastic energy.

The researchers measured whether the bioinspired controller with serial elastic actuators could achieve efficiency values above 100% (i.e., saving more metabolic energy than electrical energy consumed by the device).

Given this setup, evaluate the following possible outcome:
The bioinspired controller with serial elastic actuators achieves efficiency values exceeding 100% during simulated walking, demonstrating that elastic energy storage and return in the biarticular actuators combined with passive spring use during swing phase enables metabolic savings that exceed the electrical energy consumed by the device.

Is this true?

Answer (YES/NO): YES